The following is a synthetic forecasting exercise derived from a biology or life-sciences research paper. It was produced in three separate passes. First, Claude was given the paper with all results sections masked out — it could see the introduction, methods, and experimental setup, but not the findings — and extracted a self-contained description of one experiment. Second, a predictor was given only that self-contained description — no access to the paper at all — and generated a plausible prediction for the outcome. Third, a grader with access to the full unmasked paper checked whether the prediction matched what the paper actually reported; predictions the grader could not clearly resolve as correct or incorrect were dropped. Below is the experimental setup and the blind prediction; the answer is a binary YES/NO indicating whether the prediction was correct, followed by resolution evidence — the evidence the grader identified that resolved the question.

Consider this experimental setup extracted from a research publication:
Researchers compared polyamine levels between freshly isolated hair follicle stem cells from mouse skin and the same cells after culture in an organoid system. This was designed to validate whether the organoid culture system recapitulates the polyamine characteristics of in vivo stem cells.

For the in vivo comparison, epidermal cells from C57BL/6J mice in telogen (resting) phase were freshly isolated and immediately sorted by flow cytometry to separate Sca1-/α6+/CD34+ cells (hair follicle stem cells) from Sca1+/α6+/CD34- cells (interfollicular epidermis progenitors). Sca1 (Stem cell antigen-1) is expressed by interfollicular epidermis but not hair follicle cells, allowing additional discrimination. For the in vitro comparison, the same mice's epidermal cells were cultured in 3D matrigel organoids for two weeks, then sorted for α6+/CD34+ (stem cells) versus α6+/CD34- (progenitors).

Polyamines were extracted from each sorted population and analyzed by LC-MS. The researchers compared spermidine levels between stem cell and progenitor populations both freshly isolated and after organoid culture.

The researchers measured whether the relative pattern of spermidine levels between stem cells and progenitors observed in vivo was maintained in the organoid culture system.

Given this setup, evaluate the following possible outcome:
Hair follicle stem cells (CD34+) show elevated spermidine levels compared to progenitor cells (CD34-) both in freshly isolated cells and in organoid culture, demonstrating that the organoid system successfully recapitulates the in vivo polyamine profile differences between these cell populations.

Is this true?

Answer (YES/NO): NO